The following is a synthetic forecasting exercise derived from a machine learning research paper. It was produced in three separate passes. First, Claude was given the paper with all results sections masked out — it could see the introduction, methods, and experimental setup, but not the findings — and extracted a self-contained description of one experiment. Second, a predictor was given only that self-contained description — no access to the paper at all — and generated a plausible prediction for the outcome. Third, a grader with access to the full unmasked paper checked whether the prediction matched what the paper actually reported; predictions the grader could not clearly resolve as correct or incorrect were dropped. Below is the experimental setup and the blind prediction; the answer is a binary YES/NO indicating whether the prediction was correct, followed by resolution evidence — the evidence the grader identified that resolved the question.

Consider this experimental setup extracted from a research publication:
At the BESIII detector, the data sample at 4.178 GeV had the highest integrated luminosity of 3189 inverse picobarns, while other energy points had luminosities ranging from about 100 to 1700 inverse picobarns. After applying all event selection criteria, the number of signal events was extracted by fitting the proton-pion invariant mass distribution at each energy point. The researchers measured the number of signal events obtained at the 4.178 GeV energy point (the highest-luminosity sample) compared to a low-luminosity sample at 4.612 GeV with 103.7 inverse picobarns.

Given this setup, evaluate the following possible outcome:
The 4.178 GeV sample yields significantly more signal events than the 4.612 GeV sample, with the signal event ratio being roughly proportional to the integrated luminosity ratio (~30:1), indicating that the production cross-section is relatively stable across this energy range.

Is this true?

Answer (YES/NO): NO